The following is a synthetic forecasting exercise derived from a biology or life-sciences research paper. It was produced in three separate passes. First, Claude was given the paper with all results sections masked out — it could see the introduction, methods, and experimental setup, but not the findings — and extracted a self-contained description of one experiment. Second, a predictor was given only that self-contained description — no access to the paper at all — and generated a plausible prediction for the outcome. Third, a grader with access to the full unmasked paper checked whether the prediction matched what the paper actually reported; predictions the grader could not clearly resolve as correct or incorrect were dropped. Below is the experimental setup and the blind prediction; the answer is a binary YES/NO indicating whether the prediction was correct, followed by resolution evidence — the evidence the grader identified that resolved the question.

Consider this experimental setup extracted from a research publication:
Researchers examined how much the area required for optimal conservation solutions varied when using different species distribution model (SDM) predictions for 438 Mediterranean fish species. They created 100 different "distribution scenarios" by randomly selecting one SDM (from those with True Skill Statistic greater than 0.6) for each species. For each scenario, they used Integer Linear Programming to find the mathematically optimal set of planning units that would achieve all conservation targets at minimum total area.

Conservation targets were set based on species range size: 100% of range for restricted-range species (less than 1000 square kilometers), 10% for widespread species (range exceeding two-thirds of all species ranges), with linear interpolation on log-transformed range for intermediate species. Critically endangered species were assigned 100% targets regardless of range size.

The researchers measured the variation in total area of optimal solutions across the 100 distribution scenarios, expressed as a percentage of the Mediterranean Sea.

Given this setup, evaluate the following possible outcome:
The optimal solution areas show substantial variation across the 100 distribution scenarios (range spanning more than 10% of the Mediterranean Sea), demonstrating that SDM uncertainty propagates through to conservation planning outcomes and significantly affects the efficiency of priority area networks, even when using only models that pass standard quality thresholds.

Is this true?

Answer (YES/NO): YES